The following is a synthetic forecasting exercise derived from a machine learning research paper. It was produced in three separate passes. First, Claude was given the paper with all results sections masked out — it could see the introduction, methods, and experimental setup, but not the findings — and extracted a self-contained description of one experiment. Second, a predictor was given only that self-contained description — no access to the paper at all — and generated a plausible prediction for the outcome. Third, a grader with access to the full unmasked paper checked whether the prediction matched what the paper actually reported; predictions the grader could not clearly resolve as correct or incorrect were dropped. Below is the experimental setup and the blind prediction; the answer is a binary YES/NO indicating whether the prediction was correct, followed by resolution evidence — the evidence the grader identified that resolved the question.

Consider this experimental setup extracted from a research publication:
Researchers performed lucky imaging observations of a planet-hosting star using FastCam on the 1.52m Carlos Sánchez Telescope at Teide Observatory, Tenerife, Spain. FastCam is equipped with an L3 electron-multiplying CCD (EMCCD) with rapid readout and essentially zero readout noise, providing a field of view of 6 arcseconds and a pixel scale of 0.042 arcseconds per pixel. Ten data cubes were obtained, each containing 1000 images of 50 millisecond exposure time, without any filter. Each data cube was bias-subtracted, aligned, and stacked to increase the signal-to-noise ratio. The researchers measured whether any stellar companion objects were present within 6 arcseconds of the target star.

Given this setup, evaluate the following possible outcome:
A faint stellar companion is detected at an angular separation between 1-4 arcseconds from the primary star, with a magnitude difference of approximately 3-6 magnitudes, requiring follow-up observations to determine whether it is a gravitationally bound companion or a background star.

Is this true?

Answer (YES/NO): NO